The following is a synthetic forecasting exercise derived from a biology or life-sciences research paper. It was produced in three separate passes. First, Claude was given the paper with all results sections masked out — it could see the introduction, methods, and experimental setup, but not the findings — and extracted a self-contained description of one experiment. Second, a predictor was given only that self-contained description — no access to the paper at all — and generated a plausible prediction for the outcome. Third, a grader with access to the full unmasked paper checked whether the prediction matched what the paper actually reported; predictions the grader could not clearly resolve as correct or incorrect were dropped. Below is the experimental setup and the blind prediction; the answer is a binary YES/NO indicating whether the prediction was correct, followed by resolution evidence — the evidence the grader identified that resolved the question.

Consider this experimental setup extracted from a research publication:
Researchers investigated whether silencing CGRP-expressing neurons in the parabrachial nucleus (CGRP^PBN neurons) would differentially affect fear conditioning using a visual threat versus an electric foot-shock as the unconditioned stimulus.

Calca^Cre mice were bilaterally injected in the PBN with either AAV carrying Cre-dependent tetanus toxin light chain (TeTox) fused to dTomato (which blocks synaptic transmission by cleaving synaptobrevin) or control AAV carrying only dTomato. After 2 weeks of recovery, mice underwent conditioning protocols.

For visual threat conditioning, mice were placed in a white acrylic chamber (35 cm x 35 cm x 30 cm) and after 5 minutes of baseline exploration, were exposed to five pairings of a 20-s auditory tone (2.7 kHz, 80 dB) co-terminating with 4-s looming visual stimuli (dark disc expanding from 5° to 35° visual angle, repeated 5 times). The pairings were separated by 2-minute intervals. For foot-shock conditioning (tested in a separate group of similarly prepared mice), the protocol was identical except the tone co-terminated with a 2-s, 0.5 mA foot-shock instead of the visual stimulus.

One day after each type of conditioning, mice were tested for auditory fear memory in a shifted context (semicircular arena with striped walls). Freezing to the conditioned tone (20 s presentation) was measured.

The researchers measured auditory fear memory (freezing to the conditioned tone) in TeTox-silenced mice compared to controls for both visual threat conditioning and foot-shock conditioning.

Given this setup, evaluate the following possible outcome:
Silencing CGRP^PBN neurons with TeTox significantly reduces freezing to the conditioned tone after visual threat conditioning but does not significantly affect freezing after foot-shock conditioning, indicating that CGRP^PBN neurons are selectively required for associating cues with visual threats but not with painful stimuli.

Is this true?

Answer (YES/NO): NO